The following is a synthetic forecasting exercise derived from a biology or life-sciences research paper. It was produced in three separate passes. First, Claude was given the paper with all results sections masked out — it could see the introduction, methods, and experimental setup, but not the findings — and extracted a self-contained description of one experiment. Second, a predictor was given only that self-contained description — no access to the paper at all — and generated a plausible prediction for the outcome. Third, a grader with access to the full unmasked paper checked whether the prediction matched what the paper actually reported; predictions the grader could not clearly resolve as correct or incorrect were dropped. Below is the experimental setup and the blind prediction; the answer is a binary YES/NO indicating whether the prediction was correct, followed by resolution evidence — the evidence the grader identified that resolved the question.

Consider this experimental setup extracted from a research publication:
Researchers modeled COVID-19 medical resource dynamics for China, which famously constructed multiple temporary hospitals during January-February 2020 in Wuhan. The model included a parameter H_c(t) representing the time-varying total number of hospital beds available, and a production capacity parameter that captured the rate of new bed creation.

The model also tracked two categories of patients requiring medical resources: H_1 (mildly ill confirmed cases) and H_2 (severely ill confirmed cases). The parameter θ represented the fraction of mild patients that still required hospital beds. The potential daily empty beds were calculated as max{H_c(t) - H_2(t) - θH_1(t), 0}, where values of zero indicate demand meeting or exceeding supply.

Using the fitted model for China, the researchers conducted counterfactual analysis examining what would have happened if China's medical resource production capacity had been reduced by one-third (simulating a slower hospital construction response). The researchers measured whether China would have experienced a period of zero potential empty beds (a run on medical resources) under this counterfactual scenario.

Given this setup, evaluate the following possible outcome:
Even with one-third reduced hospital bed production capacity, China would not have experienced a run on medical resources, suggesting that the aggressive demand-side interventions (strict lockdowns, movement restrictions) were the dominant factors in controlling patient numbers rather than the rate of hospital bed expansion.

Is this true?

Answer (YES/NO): NO